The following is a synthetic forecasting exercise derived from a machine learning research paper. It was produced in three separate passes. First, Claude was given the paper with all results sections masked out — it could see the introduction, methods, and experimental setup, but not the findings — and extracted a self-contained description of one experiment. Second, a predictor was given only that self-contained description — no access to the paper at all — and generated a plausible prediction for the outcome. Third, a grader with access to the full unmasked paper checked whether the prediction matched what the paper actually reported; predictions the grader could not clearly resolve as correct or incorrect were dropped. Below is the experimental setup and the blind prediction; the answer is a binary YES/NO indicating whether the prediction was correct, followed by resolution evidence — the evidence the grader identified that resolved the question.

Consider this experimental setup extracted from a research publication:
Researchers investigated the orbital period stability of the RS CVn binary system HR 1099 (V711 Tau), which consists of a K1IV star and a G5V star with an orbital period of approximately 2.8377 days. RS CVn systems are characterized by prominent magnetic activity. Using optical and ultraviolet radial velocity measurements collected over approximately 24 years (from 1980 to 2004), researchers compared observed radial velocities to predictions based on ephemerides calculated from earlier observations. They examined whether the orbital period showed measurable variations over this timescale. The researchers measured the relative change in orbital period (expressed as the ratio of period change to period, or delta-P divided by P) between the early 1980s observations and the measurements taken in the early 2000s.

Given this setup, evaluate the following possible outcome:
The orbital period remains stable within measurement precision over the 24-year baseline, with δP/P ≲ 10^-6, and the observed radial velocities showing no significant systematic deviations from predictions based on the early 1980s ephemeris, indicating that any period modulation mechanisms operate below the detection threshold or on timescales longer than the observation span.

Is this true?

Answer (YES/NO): NO